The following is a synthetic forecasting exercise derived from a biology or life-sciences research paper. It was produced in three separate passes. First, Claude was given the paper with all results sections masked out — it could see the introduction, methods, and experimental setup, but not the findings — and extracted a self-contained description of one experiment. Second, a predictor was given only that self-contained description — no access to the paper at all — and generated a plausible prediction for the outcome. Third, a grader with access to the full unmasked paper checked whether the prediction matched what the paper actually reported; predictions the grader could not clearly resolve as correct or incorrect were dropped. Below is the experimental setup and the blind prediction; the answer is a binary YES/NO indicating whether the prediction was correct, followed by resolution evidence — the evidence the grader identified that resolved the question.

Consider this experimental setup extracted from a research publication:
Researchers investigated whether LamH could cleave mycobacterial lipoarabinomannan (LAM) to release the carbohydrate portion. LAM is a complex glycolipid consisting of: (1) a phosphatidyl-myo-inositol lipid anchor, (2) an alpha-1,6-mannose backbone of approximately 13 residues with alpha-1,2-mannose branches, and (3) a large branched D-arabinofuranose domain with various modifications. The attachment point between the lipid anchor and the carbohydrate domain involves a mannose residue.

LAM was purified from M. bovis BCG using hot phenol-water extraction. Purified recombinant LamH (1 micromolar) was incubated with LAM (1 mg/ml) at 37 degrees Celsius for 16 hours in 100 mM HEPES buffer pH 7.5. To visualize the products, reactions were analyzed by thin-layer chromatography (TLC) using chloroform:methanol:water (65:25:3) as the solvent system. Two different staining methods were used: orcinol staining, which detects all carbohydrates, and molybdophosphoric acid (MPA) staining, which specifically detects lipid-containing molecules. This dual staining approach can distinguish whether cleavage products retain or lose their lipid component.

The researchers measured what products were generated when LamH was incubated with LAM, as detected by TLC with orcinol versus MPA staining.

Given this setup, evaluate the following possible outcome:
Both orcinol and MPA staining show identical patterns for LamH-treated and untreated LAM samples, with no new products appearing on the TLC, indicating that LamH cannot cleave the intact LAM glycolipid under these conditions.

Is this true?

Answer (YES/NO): NO